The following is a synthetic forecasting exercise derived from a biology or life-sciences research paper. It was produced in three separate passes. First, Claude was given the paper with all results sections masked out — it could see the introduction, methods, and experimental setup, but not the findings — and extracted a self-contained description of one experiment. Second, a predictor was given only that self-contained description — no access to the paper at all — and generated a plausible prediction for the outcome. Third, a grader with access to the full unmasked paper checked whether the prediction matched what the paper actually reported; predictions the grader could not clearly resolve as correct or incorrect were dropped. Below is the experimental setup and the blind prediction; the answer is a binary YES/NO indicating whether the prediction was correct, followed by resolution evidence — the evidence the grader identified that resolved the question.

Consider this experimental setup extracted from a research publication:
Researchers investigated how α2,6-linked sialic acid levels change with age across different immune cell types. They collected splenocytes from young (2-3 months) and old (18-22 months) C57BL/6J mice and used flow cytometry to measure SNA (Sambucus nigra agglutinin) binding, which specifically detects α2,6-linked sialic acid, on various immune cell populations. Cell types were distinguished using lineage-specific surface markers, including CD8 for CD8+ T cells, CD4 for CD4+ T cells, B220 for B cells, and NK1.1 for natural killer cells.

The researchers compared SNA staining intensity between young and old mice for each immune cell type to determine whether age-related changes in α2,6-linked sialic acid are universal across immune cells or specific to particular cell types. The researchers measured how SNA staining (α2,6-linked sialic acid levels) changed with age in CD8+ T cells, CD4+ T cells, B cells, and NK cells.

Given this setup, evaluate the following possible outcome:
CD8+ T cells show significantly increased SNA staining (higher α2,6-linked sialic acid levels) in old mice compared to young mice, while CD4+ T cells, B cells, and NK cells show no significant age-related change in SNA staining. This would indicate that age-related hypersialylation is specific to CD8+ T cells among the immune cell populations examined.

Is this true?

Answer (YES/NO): NO